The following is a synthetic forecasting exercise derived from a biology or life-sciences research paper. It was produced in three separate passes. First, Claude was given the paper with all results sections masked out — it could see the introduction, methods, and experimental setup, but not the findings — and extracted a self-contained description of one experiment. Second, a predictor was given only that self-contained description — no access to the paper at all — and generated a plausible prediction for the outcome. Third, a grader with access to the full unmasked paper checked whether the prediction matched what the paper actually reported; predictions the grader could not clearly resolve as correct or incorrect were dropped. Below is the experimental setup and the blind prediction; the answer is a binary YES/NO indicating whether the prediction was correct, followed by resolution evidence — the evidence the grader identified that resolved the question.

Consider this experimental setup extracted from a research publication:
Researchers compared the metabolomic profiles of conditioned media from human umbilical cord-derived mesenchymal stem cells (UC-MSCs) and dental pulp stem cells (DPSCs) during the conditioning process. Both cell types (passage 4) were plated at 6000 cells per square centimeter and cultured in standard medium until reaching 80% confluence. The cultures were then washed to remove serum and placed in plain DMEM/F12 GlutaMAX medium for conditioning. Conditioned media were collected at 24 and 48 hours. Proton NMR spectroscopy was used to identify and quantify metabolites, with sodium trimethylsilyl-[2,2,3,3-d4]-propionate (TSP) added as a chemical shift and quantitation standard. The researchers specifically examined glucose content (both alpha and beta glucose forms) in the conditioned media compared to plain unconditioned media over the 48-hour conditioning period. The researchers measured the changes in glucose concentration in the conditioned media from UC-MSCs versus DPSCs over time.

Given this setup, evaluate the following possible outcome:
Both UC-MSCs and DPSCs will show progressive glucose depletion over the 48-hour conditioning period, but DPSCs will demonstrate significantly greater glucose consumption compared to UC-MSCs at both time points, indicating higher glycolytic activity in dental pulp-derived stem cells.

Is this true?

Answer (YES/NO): NO